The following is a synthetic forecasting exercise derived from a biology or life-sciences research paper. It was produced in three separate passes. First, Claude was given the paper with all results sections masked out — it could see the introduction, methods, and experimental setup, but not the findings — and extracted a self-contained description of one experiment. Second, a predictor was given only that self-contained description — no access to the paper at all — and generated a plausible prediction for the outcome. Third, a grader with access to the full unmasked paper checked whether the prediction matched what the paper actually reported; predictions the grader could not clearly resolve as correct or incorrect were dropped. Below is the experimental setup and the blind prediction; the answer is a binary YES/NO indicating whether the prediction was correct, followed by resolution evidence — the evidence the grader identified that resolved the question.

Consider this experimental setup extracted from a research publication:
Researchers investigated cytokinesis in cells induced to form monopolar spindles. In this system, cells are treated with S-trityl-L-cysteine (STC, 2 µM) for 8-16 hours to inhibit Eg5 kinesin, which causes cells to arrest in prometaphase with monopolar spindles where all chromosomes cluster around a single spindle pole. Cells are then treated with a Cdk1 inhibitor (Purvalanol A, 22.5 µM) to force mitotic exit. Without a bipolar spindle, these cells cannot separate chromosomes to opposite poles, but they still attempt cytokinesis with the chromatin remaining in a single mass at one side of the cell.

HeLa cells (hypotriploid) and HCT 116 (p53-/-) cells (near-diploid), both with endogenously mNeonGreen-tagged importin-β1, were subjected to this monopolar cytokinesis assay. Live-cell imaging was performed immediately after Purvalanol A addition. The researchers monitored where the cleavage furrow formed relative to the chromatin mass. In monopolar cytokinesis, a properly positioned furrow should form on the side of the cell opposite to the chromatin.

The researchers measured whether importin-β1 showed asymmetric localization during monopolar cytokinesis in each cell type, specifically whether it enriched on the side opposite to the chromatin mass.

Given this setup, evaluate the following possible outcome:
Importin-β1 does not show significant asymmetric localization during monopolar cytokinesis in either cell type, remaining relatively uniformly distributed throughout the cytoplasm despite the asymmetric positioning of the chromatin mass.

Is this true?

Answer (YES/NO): NO